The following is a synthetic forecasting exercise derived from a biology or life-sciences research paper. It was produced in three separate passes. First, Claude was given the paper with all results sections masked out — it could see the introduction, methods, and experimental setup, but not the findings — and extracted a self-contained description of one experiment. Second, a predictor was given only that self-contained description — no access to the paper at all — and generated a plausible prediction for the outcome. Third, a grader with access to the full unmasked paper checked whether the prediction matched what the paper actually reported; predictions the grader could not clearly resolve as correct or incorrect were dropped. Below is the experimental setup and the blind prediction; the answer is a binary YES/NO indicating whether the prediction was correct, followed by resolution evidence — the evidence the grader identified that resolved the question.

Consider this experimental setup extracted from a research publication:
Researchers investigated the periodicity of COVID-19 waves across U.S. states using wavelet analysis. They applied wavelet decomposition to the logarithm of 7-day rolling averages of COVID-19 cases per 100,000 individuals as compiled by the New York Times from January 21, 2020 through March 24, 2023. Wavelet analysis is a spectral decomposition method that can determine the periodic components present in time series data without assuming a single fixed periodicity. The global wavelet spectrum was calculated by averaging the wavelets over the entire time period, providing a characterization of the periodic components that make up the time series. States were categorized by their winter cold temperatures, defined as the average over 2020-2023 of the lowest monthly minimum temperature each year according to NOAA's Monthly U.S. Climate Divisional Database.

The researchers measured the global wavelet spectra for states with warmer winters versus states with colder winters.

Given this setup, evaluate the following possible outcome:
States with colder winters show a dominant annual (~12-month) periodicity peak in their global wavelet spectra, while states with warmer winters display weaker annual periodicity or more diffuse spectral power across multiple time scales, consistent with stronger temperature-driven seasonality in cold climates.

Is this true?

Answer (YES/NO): NO